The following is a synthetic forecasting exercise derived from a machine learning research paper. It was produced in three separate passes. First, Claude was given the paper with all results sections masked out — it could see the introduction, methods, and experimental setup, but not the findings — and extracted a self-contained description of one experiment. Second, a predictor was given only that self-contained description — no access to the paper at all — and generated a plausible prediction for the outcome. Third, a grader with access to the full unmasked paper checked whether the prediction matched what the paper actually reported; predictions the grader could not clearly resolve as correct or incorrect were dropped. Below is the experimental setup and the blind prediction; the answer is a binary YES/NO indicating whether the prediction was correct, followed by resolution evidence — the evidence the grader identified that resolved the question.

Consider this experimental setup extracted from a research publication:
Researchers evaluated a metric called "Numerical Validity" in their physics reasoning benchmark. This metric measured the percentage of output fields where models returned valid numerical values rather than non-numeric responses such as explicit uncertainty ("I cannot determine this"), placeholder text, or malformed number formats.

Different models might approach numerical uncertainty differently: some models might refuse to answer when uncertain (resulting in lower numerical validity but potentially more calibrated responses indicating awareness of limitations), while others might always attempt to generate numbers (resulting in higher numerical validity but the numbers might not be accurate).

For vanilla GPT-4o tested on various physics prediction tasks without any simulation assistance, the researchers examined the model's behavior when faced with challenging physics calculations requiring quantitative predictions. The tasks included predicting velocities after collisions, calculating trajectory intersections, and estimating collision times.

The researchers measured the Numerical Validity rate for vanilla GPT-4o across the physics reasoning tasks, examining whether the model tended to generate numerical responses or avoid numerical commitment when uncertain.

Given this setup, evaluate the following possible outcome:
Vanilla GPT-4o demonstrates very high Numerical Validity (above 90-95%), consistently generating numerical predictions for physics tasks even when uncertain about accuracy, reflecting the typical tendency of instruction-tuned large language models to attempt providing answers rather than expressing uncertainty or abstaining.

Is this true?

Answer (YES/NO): NO